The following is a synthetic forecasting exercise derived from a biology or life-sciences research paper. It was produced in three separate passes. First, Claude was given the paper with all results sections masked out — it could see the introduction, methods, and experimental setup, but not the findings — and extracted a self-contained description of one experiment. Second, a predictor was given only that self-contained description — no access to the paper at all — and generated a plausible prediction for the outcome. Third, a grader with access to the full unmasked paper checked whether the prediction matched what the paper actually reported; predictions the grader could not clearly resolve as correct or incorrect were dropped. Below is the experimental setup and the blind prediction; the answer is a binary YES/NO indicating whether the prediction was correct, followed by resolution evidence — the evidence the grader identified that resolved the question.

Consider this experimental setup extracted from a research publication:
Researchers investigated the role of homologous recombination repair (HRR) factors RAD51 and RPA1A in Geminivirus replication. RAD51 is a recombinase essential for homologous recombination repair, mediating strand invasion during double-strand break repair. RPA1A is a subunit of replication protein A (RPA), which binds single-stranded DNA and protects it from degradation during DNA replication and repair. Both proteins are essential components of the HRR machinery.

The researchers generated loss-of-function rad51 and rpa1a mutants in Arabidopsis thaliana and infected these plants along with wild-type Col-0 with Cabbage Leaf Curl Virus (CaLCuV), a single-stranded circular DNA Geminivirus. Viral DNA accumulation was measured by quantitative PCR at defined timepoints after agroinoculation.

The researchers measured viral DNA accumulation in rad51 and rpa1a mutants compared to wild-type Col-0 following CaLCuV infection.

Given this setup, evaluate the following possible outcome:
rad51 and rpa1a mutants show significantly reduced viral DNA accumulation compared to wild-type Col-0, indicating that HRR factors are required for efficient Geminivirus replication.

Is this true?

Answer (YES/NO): YES